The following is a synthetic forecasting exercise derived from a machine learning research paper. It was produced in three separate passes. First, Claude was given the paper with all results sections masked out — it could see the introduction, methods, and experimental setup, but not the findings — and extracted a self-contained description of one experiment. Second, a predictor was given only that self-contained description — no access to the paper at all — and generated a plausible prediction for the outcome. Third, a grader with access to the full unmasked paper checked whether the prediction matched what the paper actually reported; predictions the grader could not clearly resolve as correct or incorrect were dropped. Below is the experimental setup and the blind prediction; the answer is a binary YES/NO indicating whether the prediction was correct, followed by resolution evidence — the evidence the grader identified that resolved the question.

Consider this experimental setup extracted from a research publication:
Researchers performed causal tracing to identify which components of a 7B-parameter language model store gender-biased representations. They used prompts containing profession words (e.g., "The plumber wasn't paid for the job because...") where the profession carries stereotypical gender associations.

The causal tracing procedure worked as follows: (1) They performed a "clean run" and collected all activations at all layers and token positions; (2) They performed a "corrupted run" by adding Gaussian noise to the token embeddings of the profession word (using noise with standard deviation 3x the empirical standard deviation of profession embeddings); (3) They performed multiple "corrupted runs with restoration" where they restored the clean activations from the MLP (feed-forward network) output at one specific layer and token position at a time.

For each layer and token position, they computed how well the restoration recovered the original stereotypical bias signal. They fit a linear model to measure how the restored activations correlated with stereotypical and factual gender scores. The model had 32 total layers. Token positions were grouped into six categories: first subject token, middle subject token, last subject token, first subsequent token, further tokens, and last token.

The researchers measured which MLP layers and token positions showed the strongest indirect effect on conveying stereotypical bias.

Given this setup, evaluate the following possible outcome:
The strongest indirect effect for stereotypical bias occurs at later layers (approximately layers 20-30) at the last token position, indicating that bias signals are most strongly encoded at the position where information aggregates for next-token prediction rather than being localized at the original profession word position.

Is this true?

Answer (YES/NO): NO